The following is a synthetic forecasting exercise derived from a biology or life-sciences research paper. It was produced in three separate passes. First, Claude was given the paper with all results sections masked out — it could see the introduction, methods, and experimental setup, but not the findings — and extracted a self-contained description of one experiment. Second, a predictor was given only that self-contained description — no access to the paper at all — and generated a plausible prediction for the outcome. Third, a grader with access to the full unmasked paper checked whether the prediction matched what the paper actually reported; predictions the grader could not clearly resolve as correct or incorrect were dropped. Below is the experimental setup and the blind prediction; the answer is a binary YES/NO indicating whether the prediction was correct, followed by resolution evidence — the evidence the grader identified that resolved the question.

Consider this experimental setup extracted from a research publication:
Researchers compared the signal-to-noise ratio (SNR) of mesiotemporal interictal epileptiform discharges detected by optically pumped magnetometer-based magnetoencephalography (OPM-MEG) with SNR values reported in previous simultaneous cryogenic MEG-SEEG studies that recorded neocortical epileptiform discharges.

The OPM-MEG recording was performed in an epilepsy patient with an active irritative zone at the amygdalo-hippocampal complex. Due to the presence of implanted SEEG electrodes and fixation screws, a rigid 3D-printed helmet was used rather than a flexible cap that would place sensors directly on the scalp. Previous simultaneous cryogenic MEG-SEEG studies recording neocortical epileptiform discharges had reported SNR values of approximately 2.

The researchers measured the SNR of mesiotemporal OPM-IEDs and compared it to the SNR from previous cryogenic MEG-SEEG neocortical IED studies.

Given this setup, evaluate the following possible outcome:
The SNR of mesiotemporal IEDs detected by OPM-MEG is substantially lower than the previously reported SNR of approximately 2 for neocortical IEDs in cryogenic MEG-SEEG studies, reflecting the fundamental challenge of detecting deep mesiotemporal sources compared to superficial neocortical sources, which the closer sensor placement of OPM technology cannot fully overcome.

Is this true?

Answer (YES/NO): NO